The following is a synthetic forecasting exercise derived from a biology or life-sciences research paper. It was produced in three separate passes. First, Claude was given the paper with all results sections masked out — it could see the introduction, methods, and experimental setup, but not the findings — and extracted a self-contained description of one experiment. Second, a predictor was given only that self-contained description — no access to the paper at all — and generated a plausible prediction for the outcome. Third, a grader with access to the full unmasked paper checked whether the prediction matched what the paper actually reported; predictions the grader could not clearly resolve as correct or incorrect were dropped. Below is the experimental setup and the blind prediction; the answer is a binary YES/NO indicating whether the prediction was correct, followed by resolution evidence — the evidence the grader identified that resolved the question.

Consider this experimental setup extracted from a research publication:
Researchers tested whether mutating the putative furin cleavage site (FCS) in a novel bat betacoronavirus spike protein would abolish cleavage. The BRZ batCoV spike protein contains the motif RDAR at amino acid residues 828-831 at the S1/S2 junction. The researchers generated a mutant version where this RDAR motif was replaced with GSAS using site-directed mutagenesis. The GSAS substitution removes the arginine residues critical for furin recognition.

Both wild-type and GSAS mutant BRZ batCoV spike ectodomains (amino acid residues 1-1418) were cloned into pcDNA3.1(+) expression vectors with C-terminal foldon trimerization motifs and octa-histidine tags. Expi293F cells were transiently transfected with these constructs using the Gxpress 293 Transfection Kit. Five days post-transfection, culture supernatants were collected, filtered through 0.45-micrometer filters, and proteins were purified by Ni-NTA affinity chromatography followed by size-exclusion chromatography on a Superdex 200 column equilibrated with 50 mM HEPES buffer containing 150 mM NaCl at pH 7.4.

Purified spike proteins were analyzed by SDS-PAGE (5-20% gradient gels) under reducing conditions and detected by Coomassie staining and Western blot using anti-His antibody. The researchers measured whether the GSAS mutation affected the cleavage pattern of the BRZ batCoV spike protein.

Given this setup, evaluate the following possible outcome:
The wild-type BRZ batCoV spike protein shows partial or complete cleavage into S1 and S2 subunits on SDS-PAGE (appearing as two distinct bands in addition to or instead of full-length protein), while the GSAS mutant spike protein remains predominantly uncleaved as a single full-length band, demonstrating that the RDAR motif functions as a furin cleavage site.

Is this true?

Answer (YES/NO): YES